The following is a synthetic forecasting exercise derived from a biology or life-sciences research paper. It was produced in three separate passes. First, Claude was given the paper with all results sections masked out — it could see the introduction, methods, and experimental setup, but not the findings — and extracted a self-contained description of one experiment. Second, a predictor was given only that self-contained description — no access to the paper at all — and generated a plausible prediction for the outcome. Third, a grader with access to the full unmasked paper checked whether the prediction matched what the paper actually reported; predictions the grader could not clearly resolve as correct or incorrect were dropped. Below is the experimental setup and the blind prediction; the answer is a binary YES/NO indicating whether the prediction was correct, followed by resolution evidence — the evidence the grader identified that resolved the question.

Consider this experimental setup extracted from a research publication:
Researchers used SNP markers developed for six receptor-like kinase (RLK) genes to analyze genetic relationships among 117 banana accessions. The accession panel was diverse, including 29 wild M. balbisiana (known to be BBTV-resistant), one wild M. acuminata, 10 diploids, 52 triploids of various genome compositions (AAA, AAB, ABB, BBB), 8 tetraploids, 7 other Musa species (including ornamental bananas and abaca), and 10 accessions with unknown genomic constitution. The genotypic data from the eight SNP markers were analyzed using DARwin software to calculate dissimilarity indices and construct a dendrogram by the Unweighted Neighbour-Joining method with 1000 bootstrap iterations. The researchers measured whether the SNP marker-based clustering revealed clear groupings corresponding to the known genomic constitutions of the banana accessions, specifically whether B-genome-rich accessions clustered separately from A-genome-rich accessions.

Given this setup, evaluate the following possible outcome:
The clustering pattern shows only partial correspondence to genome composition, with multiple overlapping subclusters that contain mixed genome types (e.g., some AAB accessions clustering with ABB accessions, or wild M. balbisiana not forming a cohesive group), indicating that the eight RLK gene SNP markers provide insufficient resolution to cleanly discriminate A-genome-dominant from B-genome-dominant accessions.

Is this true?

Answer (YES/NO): NO